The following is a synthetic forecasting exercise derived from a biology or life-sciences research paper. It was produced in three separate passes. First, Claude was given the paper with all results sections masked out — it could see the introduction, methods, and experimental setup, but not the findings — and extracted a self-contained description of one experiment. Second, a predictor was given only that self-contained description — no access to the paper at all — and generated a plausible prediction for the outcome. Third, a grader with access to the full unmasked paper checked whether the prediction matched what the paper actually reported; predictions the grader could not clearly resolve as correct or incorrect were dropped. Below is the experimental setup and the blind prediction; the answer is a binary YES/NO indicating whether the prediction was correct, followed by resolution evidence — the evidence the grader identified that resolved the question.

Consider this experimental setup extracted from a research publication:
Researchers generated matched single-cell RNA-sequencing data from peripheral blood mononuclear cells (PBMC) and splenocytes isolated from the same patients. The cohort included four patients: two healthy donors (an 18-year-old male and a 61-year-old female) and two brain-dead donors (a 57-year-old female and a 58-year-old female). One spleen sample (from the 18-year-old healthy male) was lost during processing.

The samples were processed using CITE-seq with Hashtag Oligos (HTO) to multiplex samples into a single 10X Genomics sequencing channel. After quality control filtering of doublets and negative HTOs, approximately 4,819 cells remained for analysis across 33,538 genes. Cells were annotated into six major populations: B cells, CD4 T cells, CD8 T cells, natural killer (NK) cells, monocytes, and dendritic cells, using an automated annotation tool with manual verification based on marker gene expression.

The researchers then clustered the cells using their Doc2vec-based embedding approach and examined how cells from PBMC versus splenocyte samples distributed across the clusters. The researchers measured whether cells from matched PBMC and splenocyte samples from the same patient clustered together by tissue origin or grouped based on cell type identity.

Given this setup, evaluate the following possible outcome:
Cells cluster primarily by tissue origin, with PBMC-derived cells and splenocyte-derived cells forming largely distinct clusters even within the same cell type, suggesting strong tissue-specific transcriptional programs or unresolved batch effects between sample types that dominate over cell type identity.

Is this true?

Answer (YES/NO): NO